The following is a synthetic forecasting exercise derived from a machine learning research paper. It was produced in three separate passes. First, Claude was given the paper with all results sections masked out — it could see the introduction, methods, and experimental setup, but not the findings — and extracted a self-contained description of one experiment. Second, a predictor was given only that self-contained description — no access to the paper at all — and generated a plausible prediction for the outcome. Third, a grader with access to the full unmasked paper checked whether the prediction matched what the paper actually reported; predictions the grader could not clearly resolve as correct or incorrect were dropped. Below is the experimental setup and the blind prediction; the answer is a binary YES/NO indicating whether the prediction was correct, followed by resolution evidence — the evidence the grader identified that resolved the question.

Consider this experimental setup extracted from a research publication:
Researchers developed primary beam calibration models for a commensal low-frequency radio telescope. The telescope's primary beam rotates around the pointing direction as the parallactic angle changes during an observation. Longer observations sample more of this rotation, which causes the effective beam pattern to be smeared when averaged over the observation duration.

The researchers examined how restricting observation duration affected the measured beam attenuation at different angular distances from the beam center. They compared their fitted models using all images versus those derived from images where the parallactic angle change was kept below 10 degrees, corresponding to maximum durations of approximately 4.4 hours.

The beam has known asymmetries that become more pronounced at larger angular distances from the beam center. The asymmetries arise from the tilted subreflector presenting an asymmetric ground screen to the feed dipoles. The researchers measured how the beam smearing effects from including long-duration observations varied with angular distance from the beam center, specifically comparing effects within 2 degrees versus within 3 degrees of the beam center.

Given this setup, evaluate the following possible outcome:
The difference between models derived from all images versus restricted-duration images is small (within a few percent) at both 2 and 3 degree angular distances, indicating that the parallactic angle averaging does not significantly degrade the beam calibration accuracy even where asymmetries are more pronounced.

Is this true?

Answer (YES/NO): NO